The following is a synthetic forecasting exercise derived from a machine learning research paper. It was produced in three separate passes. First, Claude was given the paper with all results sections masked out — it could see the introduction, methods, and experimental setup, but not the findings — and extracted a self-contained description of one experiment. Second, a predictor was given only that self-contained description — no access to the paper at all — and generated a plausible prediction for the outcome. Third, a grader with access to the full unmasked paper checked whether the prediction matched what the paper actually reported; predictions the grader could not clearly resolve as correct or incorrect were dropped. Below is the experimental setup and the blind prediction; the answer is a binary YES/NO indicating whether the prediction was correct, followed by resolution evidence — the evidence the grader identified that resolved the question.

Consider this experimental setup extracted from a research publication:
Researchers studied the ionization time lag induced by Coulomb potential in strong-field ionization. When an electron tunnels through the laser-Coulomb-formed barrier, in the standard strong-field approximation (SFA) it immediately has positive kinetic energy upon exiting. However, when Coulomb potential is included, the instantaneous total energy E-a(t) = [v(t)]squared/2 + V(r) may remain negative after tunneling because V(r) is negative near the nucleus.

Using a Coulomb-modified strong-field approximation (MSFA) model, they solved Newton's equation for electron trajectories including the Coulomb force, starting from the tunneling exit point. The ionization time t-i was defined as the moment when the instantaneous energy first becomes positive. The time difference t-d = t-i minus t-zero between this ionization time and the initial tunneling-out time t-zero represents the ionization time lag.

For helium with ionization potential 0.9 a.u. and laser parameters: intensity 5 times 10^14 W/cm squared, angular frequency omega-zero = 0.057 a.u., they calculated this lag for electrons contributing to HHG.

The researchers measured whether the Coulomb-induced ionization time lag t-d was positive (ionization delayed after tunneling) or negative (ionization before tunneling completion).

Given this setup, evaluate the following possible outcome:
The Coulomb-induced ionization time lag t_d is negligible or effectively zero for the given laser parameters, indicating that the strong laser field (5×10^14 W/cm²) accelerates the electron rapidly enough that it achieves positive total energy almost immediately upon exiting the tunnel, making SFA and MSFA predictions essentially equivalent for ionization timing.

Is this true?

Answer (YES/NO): NO